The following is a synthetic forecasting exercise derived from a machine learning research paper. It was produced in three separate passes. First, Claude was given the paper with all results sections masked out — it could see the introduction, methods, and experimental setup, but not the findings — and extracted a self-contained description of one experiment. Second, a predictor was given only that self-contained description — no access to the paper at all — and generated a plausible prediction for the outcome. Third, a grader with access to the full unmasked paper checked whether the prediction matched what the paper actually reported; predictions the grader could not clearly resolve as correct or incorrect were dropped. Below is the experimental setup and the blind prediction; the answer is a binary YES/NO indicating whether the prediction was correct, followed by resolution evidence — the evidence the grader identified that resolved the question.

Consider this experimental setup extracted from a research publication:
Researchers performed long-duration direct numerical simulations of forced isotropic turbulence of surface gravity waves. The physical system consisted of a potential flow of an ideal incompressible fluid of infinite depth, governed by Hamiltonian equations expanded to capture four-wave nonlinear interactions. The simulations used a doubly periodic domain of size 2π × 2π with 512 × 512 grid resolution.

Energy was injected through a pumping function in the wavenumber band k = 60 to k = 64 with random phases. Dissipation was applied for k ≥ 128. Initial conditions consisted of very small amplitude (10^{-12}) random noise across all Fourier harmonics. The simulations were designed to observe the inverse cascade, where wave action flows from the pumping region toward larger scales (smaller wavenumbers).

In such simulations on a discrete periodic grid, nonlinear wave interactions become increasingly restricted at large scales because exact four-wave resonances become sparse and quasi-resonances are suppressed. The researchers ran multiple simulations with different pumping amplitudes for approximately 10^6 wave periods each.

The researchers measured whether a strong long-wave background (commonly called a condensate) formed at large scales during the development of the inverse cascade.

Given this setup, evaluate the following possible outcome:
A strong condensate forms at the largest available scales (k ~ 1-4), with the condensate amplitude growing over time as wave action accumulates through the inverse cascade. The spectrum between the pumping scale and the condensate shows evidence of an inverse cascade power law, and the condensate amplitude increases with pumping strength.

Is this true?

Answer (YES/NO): NO